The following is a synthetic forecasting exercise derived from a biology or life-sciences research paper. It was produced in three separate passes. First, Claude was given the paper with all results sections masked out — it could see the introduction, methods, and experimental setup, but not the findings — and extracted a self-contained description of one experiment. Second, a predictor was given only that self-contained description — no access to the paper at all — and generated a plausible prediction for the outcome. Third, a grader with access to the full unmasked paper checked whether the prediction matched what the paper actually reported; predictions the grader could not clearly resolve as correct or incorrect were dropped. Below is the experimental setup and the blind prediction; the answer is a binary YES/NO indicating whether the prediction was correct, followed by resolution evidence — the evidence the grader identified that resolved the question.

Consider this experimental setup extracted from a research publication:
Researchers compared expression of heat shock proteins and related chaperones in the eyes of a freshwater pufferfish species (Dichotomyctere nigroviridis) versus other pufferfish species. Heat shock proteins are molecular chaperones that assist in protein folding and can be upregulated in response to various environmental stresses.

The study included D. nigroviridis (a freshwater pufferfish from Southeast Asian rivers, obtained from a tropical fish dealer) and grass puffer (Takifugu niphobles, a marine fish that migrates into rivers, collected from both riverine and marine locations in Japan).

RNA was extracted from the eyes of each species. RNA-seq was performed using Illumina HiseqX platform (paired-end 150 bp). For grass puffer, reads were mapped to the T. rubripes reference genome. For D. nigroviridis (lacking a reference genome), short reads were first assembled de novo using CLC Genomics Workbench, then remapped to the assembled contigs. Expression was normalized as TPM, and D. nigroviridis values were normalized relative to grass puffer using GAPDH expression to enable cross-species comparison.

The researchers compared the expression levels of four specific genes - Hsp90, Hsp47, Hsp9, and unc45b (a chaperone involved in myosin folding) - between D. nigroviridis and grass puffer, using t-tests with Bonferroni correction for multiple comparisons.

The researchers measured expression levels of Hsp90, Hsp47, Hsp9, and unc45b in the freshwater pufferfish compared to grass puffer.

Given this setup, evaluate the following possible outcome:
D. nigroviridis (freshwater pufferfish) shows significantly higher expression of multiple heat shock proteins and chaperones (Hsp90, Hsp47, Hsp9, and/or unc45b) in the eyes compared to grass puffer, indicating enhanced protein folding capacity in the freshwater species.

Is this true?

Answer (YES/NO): NO